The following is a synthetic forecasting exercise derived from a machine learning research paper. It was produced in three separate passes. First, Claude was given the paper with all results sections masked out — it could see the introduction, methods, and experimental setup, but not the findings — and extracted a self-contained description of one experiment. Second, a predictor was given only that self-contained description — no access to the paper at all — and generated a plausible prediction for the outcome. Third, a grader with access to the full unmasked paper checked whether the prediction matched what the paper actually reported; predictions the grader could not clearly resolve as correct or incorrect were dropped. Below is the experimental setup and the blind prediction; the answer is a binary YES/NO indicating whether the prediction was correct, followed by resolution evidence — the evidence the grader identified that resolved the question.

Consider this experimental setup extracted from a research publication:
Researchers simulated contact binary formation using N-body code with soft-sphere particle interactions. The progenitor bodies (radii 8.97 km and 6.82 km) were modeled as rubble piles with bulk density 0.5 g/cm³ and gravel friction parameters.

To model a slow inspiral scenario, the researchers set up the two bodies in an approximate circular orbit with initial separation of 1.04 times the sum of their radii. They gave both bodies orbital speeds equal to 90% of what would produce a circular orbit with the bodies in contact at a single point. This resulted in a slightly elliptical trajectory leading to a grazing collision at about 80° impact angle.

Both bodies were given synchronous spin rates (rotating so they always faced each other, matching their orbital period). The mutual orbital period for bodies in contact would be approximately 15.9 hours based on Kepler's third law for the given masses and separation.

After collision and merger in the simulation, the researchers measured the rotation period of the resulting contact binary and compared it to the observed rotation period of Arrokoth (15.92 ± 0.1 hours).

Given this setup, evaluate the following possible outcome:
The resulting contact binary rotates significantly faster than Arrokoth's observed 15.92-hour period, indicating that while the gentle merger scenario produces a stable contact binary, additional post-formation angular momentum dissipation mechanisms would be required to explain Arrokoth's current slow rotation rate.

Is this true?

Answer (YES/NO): YES